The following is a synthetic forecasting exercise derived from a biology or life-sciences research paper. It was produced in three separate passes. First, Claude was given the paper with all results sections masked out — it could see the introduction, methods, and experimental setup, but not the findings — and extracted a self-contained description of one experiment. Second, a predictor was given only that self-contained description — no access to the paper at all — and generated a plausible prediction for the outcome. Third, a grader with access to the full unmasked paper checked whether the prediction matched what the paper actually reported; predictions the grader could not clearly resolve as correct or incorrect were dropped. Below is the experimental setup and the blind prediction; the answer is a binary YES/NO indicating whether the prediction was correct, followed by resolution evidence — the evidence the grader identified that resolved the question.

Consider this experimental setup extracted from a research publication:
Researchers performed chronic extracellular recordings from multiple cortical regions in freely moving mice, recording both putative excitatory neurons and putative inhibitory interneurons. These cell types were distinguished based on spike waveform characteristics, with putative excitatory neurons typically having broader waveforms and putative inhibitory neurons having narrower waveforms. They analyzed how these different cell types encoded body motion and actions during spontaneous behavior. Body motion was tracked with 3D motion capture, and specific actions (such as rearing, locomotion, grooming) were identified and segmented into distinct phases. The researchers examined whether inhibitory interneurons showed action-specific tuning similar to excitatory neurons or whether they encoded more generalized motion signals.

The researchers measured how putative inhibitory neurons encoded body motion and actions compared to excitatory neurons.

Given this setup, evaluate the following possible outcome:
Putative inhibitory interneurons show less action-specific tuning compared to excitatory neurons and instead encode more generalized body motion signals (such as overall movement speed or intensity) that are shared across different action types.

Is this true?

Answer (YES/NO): YES